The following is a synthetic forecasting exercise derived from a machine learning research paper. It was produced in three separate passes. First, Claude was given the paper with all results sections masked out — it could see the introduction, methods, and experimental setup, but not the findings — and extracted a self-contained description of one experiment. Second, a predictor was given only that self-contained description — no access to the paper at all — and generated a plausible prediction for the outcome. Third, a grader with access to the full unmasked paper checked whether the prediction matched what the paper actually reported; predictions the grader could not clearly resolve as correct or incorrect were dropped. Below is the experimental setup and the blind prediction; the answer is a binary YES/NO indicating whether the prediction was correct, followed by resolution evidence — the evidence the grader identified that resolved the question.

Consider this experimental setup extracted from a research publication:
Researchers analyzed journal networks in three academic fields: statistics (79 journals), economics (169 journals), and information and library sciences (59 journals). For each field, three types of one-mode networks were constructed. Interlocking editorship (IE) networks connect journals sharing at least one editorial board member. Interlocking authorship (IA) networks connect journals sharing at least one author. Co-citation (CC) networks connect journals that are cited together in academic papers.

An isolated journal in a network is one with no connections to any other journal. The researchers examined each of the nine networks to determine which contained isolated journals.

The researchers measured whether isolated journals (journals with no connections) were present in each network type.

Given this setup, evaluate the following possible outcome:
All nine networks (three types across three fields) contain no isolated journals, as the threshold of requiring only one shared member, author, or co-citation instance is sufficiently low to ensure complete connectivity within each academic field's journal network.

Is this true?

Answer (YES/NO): NO